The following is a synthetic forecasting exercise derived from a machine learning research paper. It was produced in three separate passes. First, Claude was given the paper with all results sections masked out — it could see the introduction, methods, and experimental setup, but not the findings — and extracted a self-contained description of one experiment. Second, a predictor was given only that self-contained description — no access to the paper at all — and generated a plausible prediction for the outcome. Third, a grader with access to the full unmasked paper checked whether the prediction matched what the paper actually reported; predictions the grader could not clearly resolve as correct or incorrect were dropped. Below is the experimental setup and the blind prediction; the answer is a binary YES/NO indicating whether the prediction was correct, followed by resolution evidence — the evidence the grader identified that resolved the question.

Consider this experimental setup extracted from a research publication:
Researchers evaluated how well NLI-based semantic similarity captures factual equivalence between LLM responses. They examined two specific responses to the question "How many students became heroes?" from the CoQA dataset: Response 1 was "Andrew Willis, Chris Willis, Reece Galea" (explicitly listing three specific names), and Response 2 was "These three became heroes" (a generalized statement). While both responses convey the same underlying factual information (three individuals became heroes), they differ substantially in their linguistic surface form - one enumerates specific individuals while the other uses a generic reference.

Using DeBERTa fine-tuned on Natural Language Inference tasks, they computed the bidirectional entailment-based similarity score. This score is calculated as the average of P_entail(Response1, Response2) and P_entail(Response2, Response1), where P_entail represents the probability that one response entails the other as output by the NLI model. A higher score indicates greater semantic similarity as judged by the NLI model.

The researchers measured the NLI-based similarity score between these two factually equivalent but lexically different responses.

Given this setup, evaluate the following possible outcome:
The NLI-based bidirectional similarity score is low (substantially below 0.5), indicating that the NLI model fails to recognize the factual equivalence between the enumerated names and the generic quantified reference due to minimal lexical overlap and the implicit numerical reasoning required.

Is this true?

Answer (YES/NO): YES